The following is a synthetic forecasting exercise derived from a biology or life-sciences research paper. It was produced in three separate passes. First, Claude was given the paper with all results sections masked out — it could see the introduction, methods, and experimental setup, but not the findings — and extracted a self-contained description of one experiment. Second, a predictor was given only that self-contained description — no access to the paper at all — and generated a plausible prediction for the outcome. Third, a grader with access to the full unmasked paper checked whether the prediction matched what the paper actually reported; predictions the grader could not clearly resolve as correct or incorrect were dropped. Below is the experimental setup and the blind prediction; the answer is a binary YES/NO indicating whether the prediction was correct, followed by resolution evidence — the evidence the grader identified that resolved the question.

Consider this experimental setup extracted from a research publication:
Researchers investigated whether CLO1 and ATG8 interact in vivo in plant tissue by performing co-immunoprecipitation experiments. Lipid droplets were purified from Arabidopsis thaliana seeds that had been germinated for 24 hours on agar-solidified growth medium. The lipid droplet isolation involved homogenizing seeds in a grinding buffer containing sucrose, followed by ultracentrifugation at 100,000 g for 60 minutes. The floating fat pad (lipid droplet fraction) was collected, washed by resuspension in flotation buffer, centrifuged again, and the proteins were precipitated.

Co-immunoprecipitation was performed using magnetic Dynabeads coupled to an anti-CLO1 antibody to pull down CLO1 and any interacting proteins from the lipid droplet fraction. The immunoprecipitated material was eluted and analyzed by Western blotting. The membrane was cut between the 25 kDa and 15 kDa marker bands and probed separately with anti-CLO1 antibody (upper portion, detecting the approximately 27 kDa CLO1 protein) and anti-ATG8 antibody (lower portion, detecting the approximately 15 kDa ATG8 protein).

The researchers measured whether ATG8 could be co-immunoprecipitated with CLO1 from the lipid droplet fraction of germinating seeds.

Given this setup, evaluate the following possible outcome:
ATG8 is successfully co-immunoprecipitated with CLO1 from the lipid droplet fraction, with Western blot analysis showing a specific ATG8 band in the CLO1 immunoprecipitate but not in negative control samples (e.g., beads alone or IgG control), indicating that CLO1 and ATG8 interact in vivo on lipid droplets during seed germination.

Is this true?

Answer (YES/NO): YES